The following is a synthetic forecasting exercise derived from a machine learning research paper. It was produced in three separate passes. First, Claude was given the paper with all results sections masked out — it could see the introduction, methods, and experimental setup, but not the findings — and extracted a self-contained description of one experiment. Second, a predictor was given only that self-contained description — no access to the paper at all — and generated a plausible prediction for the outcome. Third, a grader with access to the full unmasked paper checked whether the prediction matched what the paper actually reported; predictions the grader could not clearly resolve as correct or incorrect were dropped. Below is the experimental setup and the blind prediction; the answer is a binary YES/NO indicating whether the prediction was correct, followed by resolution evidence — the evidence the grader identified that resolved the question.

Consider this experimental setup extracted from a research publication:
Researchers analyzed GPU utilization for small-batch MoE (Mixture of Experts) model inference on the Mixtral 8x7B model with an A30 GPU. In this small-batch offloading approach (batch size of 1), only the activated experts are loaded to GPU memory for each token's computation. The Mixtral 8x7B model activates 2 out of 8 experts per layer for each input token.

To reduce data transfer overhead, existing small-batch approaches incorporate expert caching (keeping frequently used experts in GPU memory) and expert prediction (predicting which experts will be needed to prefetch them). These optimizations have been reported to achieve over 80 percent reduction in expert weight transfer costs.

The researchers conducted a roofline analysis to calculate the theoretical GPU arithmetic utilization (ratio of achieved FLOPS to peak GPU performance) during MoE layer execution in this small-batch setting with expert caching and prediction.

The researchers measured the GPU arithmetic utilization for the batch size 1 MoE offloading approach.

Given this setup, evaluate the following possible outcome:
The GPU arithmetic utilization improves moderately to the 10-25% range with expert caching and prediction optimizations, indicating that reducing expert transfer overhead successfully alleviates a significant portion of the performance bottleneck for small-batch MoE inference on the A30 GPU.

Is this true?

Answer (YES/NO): NO